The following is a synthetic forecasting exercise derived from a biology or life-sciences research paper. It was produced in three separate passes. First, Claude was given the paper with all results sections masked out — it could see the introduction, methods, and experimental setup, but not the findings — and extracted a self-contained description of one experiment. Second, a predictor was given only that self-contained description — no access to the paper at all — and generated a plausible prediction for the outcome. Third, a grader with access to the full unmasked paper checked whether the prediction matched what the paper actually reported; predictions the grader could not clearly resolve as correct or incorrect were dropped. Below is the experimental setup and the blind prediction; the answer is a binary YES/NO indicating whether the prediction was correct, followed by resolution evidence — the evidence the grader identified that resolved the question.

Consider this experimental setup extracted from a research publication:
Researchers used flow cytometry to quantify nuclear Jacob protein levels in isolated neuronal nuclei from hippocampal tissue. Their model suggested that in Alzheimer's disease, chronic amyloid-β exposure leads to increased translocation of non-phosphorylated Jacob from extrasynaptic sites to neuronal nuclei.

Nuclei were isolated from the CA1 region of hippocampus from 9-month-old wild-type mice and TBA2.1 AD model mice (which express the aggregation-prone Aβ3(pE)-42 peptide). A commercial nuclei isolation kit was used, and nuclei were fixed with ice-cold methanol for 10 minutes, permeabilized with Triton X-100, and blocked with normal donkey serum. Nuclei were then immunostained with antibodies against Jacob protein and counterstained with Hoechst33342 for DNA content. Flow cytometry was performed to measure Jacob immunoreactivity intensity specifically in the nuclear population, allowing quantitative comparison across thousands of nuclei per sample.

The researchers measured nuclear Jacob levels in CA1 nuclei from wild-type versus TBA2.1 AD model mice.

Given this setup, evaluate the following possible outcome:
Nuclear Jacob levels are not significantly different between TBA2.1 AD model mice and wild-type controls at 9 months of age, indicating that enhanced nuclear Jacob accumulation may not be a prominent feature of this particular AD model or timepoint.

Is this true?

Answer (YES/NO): YES